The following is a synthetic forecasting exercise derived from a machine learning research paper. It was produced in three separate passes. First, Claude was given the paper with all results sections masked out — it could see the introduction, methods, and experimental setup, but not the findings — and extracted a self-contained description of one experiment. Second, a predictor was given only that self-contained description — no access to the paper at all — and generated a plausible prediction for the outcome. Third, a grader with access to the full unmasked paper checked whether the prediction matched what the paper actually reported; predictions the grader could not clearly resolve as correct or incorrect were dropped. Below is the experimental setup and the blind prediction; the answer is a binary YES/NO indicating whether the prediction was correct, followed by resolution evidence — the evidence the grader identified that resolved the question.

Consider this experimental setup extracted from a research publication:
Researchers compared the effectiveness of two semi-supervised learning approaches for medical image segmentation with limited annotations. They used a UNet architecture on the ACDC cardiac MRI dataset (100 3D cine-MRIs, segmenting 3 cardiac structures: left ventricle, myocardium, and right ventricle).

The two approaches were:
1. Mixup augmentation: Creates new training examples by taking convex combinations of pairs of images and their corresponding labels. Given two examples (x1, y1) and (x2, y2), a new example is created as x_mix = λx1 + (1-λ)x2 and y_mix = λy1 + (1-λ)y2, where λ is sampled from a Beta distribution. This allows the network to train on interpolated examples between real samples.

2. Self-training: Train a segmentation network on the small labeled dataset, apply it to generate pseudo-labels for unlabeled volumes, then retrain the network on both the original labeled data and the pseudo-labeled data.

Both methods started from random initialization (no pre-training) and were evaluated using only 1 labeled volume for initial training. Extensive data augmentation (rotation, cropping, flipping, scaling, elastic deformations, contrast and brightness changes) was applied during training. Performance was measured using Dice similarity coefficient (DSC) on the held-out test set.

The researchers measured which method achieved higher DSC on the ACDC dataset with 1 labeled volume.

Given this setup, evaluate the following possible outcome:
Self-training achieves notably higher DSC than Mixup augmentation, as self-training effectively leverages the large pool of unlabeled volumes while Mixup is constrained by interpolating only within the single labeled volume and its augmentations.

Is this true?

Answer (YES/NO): NO